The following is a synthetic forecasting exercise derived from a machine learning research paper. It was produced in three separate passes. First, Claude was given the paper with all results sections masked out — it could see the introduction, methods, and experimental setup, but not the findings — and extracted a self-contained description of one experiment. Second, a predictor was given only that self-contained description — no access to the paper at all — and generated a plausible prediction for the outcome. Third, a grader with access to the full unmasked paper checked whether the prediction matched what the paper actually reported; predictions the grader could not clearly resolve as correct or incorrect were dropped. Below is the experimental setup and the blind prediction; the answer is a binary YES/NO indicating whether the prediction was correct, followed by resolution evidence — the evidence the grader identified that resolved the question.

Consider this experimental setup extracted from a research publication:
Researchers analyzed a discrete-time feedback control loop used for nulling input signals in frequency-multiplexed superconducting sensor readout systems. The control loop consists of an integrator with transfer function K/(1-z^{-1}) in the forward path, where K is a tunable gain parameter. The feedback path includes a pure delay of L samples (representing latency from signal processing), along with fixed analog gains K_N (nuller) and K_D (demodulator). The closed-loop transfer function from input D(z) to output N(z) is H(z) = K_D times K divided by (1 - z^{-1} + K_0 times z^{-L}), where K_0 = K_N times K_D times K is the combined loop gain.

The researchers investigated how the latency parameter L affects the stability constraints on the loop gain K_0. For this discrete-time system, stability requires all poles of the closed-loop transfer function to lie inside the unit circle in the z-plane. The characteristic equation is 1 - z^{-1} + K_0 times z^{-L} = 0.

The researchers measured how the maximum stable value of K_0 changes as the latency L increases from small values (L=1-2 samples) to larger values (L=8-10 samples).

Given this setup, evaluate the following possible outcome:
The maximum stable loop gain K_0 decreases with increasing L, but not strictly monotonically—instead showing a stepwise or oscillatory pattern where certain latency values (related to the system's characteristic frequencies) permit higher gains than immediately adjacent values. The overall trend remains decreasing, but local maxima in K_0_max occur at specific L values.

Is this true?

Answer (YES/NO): NO